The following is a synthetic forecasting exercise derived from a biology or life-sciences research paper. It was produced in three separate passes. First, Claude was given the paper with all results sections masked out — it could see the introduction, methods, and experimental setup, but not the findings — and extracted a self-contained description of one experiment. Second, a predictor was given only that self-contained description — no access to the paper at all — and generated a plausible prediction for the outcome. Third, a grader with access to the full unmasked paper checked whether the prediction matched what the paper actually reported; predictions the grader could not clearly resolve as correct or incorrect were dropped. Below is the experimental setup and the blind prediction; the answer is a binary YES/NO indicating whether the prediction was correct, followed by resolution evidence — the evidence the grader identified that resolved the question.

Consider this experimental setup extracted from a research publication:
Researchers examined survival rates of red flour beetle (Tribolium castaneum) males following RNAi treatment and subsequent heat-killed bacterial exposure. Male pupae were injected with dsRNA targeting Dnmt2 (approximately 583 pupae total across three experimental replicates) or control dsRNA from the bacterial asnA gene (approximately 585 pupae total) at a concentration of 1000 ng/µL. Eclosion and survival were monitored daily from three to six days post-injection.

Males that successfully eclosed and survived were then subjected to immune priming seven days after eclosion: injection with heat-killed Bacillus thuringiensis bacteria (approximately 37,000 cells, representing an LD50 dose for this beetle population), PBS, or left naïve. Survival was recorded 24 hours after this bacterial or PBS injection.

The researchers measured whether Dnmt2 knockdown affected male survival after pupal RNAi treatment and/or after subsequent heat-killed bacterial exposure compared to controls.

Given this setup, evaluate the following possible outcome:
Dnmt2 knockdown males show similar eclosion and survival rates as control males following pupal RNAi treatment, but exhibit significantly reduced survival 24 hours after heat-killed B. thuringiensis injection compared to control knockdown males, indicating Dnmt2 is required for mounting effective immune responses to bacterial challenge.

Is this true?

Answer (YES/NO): NO